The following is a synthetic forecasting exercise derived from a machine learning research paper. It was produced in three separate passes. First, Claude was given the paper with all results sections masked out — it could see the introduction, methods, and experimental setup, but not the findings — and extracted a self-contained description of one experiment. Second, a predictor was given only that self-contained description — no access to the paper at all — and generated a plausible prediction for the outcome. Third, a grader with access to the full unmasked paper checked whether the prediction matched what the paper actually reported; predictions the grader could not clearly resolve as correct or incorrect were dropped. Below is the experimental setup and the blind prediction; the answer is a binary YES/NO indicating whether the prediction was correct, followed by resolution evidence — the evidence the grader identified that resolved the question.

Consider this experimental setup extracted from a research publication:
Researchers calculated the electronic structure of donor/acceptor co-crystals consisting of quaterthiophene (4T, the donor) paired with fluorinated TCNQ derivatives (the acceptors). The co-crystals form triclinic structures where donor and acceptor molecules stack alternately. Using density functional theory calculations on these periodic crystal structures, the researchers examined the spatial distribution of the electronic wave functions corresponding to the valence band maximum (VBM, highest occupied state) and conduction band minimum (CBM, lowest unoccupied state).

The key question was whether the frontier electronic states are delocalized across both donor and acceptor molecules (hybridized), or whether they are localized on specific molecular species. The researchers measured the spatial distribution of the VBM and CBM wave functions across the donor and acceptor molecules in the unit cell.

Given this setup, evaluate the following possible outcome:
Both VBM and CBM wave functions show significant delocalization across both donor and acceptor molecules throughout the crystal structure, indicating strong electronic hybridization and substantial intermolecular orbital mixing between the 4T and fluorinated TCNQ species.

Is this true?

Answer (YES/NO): NO